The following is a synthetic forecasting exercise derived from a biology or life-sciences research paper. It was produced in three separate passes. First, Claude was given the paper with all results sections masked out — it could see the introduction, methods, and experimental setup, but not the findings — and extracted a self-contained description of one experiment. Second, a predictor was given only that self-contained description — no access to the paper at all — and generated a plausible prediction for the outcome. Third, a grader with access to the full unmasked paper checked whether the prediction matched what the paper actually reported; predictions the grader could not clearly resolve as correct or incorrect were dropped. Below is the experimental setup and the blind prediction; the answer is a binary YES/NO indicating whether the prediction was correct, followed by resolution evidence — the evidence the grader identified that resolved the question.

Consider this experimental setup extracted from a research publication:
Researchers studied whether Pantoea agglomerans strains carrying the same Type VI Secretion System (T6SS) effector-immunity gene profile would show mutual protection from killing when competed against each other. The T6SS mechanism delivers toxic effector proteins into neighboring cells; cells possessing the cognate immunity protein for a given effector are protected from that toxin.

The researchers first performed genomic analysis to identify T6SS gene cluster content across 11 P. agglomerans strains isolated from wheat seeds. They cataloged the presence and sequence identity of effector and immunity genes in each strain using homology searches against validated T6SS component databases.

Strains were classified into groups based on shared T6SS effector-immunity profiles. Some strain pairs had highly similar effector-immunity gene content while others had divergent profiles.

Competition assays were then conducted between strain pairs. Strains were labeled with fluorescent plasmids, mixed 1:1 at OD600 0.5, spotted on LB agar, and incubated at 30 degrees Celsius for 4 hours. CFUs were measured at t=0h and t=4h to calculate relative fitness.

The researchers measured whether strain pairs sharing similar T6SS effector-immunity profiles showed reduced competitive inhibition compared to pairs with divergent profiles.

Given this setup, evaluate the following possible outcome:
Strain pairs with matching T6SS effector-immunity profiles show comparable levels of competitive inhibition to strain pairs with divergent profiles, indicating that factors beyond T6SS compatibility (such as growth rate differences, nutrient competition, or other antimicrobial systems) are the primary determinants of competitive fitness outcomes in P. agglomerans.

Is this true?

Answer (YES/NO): NO